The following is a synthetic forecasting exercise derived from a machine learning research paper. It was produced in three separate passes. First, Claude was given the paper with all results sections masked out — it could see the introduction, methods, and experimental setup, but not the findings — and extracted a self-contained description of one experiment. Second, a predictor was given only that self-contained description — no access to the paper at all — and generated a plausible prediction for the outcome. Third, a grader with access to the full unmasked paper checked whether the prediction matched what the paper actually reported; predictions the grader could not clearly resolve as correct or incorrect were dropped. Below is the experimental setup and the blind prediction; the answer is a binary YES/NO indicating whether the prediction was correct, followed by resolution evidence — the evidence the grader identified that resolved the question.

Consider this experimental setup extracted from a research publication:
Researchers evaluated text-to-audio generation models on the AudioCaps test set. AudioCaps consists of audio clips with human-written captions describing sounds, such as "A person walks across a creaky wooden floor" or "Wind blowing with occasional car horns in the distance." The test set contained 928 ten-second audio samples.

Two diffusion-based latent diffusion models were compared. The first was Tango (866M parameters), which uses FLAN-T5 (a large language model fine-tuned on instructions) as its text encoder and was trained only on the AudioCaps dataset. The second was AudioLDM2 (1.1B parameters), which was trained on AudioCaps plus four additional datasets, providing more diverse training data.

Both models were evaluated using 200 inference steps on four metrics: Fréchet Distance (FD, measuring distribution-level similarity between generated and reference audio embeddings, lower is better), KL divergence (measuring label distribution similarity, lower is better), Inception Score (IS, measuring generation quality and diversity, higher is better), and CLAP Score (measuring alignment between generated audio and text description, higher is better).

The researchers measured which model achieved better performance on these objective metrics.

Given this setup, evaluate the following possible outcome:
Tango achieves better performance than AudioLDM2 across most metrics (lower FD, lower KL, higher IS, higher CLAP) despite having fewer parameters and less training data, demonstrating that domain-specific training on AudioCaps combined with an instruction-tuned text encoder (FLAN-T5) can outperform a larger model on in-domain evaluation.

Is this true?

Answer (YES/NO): YES